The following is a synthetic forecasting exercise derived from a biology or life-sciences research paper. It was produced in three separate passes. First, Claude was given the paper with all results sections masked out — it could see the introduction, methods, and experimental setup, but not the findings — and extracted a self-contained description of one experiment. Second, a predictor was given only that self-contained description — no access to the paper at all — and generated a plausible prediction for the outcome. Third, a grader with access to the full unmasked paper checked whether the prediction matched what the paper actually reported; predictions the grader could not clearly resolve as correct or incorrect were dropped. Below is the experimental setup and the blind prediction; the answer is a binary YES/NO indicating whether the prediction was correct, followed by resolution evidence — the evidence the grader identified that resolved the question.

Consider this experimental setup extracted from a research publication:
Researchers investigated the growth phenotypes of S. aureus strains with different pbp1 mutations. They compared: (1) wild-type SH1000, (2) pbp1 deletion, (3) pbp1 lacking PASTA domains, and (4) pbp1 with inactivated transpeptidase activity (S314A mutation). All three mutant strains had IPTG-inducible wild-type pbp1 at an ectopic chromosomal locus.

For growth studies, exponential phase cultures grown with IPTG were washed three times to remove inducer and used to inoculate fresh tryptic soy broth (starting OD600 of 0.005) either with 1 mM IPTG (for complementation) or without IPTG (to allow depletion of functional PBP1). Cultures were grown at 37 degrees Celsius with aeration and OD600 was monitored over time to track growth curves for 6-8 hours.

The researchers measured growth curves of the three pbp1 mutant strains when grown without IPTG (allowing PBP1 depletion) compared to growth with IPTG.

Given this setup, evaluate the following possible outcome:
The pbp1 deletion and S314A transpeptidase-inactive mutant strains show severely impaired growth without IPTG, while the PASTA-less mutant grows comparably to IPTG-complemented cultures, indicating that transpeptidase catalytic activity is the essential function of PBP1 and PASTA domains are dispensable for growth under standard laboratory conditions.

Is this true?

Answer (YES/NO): NO